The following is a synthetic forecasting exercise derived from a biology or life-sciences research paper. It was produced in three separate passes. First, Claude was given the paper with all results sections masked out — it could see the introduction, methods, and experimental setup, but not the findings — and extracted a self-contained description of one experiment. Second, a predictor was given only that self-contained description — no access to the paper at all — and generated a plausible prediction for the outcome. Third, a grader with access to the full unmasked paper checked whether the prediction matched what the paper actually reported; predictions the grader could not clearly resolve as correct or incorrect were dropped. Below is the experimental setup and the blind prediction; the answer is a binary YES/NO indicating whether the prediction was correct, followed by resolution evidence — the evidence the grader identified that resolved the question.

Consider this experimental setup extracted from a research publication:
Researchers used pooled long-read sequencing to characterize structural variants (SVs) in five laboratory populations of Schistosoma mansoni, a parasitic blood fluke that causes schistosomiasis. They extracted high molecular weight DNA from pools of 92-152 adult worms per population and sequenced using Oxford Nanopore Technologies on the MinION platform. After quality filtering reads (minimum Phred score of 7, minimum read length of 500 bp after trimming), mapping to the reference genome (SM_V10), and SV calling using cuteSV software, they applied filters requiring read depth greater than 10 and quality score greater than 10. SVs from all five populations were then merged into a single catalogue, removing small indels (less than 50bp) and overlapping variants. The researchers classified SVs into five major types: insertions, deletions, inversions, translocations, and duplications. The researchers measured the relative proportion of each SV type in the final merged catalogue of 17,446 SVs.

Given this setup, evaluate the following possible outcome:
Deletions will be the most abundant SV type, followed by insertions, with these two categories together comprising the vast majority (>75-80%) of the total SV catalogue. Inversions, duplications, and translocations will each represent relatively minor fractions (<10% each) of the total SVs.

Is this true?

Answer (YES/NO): YES